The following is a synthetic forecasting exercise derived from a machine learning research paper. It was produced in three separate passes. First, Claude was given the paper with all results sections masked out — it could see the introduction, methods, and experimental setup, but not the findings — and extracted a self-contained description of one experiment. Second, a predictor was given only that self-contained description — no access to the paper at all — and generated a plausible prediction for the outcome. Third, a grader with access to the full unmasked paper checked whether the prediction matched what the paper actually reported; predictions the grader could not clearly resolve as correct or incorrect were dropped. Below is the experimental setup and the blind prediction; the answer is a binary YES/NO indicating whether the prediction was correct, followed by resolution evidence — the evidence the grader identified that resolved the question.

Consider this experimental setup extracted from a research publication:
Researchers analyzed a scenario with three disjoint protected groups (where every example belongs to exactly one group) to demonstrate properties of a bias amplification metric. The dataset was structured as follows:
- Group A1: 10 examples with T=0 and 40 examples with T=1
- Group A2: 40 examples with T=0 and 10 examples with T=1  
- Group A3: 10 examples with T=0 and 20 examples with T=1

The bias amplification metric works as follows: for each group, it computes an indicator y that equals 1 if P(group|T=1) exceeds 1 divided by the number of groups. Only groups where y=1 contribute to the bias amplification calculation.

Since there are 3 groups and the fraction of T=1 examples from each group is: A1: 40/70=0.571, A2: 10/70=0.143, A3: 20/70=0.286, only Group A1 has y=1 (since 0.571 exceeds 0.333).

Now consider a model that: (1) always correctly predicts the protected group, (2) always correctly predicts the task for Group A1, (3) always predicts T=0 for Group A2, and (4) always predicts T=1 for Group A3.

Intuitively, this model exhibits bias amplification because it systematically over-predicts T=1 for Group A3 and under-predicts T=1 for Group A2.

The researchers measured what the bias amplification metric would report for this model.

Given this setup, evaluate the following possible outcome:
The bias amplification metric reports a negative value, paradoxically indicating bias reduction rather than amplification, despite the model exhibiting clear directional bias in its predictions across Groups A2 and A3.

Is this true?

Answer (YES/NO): NO